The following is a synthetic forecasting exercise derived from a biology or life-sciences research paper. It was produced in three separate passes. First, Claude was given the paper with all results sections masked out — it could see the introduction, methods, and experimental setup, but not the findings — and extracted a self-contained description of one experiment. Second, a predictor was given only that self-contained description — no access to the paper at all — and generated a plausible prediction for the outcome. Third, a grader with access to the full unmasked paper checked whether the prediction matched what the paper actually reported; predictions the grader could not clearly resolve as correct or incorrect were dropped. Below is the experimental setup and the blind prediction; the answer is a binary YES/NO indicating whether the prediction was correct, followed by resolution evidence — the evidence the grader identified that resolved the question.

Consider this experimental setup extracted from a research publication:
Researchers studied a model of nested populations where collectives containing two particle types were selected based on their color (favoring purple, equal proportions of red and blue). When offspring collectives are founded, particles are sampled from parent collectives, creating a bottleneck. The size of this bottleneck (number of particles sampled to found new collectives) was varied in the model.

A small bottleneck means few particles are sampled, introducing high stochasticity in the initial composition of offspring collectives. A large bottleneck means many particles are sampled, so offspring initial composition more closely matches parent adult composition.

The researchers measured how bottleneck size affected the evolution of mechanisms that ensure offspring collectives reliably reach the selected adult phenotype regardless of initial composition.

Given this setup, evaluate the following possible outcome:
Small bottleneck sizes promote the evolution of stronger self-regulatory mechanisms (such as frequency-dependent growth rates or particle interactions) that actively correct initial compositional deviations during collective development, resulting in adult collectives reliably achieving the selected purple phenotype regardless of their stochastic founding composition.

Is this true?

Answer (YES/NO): NO